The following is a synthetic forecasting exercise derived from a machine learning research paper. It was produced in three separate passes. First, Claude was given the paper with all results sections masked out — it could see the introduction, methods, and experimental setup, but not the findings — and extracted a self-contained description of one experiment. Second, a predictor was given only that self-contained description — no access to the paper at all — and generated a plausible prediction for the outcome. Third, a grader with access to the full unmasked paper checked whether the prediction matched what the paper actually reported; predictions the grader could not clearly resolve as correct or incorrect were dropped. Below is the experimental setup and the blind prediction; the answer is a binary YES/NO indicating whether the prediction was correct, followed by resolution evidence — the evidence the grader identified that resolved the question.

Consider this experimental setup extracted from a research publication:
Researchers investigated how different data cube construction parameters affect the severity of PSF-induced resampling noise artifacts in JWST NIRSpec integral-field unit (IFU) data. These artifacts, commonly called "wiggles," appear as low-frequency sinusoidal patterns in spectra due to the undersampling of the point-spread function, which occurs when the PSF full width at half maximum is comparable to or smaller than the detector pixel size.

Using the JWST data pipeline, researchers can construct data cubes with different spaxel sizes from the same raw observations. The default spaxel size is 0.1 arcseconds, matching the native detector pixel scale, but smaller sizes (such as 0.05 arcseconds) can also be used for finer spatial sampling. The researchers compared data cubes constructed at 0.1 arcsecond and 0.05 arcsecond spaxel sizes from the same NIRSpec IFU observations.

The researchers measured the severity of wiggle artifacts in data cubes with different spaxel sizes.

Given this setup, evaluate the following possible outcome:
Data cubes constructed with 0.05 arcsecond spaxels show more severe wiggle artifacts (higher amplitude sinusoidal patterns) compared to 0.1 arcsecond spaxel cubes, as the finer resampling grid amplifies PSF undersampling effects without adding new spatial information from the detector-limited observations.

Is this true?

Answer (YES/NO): YES